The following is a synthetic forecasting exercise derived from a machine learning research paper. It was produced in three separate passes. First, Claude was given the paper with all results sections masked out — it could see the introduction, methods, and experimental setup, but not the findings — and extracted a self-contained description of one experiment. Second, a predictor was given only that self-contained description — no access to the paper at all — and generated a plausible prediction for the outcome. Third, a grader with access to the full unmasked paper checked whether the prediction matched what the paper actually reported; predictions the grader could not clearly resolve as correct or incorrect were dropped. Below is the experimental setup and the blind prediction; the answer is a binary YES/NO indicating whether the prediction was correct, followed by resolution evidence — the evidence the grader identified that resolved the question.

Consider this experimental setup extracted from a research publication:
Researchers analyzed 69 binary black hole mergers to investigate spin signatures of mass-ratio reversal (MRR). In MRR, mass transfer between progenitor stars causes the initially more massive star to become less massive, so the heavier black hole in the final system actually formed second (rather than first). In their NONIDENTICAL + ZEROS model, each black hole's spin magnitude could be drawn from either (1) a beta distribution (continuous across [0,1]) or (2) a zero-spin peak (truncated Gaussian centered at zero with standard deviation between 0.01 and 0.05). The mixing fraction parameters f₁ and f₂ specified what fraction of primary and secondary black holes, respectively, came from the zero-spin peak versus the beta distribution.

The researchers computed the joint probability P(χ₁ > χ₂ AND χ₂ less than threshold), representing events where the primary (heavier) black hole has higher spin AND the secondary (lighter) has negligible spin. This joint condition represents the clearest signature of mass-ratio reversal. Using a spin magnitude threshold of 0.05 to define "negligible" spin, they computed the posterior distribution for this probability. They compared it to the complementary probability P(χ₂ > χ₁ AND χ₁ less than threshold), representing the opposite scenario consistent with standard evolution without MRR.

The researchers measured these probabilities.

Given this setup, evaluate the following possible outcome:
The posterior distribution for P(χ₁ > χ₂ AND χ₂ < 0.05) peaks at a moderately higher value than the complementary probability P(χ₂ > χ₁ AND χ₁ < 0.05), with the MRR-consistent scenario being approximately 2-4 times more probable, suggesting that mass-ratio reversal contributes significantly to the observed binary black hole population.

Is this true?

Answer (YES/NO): NO